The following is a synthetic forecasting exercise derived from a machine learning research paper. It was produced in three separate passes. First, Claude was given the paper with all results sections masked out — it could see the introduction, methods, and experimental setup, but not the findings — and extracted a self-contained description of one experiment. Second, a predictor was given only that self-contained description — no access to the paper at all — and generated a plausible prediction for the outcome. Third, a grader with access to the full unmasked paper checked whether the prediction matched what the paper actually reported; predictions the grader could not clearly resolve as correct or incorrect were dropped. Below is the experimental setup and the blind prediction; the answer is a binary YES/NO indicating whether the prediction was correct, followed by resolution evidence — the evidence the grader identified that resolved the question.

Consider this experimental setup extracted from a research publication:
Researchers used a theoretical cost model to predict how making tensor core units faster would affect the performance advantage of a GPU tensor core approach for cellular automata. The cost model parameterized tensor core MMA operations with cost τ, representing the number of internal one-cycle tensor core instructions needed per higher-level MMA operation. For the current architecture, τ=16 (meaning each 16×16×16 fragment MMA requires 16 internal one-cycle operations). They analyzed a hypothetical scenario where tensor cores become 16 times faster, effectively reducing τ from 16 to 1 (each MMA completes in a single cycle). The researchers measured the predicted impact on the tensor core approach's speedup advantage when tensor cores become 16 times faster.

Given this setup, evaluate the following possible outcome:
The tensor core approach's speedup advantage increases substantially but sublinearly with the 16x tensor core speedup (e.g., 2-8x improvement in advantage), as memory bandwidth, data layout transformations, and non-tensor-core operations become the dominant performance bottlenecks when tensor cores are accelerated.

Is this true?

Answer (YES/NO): NO